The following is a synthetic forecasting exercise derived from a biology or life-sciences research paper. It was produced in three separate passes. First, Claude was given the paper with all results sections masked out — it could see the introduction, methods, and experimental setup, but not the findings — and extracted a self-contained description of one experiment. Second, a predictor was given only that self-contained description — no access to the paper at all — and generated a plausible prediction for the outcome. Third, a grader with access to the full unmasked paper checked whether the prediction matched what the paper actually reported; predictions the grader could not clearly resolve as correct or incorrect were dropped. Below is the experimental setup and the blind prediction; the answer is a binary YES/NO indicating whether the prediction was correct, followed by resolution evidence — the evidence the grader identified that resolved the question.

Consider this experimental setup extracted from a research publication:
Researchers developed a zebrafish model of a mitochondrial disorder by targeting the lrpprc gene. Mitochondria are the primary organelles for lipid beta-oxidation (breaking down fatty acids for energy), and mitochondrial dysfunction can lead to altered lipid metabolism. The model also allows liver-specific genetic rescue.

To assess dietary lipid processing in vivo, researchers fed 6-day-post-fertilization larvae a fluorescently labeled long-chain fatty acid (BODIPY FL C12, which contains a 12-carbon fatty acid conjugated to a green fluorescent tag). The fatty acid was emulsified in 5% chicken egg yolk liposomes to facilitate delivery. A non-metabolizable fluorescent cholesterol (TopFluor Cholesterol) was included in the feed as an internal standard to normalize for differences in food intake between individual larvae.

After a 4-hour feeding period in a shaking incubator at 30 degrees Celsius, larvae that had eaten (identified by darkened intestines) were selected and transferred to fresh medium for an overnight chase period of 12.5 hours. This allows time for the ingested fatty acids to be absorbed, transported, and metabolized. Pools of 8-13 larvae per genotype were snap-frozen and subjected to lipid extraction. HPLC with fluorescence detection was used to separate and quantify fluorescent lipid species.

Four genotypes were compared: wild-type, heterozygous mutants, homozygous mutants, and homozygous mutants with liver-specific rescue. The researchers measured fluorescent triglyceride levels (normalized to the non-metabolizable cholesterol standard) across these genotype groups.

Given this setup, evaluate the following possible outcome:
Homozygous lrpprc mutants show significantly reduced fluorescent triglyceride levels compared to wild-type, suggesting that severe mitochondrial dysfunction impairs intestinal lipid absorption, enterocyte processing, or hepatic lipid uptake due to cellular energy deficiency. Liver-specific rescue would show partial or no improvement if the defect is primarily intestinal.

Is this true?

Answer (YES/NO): NO